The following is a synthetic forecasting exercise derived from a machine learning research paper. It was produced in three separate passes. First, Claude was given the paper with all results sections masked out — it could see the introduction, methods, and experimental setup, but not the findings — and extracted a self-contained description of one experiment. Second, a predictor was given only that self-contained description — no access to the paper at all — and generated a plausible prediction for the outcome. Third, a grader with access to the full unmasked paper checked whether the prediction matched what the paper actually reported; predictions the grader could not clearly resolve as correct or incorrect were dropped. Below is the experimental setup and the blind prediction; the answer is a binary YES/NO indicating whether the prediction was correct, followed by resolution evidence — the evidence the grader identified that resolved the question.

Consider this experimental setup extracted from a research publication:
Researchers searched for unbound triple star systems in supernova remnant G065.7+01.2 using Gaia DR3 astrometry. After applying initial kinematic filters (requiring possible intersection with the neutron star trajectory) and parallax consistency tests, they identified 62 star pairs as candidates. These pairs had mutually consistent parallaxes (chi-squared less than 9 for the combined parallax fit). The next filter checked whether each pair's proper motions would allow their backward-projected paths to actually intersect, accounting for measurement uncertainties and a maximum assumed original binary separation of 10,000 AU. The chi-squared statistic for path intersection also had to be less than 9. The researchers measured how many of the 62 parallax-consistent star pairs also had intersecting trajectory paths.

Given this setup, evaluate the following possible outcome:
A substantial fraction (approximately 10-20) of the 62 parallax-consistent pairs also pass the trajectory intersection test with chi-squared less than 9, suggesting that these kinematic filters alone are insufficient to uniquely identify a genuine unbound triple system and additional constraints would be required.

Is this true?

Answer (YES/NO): NO